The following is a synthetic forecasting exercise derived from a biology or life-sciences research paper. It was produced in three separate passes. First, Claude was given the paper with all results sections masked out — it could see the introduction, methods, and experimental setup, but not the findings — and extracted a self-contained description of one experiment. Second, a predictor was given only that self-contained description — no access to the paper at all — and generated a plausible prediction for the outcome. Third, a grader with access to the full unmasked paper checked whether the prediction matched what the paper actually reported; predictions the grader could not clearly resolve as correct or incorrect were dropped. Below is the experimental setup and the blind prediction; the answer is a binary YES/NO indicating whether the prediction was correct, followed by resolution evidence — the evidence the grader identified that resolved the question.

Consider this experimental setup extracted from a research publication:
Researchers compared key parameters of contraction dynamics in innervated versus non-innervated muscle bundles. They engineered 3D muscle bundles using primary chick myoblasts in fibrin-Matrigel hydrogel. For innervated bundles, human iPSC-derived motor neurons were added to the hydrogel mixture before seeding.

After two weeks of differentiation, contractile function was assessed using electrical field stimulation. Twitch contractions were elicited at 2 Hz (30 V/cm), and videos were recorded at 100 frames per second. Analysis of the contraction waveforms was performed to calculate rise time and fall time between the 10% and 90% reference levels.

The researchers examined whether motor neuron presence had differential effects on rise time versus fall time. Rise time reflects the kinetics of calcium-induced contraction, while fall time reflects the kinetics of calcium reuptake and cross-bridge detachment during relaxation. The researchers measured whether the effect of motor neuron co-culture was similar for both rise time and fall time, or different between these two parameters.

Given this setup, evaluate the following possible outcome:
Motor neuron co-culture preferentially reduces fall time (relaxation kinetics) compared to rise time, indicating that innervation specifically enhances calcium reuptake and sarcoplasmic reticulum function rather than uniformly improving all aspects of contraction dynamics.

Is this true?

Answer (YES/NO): NO